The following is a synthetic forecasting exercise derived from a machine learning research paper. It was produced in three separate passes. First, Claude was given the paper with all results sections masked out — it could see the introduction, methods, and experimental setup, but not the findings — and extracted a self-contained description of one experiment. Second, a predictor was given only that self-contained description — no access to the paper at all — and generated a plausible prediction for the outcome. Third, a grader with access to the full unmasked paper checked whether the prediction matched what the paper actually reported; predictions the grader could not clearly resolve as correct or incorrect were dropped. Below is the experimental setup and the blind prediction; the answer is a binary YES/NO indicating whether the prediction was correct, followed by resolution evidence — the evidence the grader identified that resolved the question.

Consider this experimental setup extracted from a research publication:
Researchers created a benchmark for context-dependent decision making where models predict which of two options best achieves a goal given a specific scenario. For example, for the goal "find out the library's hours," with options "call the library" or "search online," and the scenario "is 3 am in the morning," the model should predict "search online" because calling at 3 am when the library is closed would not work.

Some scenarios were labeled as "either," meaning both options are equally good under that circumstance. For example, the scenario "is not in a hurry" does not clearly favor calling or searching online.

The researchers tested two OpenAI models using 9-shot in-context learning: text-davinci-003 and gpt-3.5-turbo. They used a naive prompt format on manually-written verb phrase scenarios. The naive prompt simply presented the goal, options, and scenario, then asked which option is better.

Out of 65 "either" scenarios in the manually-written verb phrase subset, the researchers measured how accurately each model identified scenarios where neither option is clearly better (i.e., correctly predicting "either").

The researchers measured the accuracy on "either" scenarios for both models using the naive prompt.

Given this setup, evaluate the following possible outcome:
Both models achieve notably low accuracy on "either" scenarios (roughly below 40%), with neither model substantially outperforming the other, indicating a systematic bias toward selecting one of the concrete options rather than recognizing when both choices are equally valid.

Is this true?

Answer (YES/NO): NO